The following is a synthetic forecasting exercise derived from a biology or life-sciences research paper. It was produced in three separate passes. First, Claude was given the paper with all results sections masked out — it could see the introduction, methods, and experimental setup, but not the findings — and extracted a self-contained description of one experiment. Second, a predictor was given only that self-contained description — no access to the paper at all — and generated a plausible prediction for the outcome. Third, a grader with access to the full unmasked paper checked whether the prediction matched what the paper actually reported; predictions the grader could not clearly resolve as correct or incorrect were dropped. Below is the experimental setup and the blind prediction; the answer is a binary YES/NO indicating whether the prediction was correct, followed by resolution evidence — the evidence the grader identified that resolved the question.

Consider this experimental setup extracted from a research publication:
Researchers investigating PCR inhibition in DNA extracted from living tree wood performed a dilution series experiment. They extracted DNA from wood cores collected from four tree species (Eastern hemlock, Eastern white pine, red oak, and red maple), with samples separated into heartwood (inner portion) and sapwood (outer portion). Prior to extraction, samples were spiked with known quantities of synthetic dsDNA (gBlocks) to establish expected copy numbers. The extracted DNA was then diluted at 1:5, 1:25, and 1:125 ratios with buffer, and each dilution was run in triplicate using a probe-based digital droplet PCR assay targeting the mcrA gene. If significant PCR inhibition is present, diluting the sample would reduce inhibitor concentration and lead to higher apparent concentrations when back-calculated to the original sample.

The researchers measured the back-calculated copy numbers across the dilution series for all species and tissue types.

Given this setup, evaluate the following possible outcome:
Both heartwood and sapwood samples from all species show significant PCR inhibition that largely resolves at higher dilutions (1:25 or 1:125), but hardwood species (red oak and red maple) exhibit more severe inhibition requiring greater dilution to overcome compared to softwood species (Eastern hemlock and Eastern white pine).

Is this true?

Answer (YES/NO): NO